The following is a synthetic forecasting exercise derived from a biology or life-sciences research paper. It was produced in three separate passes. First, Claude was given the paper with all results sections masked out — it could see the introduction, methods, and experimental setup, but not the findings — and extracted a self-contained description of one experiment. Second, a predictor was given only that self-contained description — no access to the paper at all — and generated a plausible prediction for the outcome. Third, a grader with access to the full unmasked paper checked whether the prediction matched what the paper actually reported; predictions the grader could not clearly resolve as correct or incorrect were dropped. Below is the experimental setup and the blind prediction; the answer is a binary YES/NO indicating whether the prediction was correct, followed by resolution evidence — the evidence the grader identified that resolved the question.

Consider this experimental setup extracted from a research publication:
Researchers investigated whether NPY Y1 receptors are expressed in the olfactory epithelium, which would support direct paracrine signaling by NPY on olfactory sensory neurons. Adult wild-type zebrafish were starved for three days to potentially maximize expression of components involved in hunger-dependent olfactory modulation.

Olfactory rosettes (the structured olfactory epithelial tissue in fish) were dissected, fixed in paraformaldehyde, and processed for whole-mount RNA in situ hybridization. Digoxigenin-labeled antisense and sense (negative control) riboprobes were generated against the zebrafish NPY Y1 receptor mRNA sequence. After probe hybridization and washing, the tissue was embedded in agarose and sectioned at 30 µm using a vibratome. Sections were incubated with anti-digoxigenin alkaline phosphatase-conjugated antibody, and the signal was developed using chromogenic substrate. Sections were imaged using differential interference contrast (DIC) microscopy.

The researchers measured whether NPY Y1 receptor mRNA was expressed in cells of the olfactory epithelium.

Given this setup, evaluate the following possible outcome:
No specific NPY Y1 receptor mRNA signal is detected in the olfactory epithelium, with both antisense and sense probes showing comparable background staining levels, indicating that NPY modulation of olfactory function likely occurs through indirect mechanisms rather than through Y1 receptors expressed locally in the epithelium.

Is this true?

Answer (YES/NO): NO